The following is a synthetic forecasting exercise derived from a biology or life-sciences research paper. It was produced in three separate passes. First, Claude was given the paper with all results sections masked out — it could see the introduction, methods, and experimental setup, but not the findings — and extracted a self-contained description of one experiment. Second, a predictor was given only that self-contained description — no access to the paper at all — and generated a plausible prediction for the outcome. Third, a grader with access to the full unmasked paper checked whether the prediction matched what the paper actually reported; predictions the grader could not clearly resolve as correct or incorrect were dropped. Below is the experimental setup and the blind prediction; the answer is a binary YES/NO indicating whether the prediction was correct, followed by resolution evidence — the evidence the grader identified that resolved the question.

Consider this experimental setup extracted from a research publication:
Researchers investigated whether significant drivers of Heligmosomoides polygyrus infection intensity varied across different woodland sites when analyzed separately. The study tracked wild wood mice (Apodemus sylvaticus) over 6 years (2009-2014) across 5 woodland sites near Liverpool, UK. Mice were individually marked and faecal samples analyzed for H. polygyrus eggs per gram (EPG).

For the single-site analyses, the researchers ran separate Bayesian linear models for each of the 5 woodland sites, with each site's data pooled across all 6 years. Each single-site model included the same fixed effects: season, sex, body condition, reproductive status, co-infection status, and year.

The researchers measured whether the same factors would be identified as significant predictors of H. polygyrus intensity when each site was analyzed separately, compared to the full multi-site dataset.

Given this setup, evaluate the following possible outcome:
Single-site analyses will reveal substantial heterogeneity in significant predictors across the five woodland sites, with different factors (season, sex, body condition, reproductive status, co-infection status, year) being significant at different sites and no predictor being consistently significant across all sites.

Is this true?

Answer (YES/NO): YES